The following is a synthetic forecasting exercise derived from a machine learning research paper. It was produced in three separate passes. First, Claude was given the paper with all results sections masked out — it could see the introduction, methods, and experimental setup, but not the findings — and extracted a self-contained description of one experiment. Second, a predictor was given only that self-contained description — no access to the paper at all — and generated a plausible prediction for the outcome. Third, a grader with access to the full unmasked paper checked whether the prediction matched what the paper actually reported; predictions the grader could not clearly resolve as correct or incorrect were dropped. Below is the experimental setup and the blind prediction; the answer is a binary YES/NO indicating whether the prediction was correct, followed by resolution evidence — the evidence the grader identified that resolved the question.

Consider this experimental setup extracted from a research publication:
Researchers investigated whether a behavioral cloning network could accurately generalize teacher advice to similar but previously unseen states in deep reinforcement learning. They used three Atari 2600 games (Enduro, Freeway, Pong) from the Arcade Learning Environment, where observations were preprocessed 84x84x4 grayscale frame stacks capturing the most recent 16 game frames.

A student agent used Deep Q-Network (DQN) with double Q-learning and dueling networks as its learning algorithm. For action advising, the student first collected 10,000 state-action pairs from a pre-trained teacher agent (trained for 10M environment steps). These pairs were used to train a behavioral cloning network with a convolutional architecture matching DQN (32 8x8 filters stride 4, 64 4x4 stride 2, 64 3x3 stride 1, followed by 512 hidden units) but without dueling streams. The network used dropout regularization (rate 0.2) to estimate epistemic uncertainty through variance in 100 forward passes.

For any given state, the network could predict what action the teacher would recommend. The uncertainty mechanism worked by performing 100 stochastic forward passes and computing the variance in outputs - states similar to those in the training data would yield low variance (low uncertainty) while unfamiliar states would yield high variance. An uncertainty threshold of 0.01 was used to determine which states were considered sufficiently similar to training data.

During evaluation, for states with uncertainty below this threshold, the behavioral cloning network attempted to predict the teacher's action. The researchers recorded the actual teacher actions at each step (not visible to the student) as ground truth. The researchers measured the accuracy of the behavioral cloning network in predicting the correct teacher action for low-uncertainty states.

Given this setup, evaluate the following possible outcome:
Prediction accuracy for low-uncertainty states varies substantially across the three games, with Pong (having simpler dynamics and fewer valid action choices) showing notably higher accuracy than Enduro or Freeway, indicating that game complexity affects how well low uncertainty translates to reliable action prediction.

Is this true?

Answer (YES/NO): NO